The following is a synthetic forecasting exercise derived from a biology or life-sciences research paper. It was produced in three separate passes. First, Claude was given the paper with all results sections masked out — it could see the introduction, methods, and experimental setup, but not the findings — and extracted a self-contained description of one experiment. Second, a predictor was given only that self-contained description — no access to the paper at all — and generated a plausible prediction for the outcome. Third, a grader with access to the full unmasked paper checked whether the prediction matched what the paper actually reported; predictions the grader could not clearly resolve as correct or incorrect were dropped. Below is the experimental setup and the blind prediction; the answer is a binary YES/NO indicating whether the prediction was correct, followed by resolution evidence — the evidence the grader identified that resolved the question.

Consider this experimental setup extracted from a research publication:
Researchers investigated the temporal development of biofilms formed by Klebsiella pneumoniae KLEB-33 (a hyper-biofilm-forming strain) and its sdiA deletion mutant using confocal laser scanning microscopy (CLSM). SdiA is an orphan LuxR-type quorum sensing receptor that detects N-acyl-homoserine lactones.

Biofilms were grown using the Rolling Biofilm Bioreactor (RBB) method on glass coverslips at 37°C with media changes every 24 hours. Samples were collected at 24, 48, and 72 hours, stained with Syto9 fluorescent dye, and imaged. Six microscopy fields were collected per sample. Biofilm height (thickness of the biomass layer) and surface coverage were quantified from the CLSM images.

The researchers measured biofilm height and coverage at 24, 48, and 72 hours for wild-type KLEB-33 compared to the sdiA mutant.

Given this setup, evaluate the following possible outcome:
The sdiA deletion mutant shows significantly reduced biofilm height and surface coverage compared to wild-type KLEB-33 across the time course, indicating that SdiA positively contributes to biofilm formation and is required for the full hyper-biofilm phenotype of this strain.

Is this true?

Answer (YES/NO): NO